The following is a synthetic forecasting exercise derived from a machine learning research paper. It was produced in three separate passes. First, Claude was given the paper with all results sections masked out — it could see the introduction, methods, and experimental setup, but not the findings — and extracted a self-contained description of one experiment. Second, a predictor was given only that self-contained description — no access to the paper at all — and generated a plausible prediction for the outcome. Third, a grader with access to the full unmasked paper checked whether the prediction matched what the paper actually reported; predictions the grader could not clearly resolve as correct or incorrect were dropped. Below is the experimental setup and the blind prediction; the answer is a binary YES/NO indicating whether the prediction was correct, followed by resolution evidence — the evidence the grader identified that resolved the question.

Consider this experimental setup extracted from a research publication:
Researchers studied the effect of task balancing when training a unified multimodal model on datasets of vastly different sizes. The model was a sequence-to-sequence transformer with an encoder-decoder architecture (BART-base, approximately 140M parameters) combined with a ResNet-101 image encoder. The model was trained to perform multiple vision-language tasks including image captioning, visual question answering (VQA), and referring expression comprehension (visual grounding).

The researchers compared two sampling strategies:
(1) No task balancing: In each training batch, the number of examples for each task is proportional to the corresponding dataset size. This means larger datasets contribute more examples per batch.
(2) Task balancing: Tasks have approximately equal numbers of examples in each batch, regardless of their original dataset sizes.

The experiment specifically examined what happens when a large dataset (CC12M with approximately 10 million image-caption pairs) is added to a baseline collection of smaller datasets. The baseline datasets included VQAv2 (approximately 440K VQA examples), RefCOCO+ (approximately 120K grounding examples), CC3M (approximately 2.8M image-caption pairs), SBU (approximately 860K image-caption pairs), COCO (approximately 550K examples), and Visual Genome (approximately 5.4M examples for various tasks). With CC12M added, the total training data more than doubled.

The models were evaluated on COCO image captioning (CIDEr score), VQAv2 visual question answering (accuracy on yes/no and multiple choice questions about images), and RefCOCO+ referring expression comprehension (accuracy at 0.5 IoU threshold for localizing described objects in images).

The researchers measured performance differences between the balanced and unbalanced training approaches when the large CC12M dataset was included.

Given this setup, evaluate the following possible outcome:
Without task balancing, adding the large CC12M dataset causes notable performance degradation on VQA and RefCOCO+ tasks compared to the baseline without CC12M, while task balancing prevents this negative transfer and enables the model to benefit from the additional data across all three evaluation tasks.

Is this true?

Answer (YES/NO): NO